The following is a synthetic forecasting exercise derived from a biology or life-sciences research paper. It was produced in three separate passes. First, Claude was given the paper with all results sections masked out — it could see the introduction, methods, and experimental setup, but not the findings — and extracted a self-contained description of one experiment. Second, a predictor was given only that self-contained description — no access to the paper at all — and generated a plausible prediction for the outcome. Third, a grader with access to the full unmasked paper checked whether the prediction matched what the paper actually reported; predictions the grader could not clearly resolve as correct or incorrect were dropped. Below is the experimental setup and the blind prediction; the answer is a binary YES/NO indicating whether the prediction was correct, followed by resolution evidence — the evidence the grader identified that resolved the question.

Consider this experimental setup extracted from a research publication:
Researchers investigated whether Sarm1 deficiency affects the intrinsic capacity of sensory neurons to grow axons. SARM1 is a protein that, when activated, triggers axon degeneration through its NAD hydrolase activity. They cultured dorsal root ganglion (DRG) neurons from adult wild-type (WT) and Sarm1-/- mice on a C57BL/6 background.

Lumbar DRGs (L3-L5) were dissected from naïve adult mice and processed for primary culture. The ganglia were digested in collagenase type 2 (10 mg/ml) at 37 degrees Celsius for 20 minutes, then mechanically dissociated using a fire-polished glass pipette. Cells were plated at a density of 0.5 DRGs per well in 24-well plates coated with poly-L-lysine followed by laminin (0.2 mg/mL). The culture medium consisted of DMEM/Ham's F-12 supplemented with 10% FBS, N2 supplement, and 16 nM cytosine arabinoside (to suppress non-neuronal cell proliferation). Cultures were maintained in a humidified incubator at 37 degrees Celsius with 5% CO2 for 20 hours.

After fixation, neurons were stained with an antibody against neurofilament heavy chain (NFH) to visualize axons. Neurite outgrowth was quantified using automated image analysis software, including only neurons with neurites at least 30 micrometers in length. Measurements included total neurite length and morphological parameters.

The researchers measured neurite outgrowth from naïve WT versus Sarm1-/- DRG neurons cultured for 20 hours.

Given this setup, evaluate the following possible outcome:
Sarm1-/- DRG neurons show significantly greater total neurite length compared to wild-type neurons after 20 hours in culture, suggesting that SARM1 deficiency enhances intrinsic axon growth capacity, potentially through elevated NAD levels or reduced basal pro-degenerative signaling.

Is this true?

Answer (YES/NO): NO